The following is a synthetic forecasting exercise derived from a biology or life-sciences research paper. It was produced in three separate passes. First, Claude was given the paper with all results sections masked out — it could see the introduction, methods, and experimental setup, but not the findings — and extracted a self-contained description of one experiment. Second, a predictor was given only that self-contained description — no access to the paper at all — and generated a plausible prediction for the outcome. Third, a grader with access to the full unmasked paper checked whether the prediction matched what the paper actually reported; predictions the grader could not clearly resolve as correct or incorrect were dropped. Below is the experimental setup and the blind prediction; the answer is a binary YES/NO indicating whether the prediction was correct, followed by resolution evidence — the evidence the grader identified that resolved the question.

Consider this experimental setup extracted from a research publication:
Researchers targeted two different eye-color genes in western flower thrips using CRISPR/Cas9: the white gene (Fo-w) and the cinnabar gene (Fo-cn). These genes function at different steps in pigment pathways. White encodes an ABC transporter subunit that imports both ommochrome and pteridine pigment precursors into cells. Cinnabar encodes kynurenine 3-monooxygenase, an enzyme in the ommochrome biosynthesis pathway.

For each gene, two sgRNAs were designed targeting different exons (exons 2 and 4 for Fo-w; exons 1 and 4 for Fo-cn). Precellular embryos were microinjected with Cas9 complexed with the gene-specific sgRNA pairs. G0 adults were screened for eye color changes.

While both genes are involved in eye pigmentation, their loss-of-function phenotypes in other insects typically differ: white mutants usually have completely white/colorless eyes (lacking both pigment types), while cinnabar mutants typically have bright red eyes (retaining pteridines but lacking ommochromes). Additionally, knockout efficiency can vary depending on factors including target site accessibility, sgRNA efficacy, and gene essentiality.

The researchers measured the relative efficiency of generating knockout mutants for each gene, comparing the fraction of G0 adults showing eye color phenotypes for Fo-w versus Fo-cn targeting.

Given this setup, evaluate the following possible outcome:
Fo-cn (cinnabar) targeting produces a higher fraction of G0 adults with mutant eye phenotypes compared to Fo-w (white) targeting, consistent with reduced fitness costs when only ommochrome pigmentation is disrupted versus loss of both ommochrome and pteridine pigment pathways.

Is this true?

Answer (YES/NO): NO